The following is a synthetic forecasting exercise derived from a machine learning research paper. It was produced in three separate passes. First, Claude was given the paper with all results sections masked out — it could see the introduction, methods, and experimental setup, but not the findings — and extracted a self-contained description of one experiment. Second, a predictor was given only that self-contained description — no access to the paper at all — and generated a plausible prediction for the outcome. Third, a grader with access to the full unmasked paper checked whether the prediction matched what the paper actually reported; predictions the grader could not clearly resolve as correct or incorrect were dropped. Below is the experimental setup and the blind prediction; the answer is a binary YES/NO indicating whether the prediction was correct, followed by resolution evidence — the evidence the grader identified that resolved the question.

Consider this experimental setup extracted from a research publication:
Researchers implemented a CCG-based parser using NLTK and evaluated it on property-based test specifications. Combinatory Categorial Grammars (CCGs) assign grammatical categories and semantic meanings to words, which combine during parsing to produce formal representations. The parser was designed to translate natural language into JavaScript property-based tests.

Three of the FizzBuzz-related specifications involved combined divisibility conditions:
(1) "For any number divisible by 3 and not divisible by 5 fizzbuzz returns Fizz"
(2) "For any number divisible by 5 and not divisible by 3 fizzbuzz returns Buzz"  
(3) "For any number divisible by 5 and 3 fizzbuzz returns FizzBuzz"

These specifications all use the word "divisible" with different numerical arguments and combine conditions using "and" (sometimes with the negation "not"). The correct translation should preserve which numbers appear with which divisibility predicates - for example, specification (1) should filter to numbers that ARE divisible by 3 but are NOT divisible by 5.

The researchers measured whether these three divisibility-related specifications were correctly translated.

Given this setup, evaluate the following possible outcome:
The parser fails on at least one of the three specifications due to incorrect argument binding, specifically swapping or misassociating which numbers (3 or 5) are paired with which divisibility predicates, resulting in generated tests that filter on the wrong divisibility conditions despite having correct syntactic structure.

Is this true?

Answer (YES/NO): YES